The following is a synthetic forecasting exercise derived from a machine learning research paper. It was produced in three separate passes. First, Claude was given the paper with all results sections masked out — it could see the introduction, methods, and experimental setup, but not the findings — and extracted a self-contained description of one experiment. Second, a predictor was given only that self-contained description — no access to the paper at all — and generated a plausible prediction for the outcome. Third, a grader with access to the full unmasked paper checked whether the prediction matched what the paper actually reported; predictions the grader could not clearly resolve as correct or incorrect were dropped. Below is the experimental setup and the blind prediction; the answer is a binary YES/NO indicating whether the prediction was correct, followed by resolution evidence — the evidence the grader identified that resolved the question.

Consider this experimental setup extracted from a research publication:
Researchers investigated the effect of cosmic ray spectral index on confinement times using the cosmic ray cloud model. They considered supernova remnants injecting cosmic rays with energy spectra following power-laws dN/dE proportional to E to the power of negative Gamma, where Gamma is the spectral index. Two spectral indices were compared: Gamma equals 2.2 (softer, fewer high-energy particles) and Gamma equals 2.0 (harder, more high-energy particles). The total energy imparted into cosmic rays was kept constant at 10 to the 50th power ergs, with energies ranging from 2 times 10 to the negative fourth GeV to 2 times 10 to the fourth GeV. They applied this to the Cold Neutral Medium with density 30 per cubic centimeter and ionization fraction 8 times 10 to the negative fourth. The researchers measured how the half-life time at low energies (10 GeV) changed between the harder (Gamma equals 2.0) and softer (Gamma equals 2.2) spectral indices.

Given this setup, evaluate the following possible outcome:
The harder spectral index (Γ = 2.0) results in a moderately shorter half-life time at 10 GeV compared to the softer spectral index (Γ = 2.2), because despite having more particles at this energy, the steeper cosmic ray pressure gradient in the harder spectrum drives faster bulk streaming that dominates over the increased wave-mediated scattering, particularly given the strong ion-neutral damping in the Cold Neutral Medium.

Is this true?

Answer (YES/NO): NO